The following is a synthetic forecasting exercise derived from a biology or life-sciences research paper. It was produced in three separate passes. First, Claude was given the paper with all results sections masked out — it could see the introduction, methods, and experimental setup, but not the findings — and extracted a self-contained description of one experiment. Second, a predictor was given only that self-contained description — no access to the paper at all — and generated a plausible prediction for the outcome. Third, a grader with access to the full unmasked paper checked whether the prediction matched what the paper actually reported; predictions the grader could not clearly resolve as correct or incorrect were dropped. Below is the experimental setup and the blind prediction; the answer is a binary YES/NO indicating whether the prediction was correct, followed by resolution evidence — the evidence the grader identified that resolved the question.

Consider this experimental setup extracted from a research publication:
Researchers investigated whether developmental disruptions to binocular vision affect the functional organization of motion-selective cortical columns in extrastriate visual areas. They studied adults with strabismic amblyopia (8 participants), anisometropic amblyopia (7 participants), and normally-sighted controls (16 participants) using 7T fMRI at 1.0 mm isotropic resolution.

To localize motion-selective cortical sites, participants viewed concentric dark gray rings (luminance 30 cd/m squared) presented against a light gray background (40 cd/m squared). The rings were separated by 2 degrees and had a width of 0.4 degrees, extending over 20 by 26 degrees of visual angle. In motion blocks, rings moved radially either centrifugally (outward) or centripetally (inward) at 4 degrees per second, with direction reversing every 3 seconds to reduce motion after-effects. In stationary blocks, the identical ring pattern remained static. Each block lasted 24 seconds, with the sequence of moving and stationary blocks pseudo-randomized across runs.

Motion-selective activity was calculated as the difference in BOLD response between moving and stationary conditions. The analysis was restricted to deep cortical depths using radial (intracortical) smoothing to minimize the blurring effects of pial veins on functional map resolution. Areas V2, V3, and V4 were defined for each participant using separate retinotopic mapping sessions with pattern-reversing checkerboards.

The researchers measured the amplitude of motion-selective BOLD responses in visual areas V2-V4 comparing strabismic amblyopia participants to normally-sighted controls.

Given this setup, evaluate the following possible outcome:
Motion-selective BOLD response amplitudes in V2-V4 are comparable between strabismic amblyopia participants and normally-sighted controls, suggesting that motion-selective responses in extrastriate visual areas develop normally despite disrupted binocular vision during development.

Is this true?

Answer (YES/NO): NO